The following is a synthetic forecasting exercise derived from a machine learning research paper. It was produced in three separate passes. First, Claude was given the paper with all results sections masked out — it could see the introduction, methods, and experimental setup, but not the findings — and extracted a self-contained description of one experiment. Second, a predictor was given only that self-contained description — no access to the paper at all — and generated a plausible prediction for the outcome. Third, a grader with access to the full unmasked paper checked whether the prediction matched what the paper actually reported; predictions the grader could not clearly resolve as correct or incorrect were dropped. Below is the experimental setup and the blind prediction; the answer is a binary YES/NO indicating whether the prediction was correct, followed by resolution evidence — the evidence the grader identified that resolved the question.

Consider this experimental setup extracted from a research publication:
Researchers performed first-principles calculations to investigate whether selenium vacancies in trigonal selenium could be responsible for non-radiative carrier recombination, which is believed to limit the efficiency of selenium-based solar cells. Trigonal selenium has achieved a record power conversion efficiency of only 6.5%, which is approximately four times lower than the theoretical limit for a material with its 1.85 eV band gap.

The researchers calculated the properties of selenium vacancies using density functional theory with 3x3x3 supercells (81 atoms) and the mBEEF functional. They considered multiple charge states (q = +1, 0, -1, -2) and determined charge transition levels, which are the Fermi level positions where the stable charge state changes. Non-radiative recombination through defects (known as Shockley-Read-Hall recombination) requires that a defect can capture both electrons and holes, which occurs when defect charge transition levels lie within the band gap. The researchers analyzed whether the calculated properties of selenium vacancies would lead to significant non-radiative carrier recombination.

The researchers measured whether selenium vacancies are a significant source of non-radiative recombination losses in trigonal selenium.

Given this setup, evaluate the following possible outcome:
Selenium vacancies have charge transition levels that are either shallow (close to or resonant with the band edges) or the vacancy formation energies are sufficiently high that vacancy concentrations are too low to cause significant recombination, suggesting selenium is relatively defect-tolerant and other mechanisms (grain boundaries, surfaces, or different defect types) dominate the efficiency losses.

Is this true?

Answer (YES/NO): NO